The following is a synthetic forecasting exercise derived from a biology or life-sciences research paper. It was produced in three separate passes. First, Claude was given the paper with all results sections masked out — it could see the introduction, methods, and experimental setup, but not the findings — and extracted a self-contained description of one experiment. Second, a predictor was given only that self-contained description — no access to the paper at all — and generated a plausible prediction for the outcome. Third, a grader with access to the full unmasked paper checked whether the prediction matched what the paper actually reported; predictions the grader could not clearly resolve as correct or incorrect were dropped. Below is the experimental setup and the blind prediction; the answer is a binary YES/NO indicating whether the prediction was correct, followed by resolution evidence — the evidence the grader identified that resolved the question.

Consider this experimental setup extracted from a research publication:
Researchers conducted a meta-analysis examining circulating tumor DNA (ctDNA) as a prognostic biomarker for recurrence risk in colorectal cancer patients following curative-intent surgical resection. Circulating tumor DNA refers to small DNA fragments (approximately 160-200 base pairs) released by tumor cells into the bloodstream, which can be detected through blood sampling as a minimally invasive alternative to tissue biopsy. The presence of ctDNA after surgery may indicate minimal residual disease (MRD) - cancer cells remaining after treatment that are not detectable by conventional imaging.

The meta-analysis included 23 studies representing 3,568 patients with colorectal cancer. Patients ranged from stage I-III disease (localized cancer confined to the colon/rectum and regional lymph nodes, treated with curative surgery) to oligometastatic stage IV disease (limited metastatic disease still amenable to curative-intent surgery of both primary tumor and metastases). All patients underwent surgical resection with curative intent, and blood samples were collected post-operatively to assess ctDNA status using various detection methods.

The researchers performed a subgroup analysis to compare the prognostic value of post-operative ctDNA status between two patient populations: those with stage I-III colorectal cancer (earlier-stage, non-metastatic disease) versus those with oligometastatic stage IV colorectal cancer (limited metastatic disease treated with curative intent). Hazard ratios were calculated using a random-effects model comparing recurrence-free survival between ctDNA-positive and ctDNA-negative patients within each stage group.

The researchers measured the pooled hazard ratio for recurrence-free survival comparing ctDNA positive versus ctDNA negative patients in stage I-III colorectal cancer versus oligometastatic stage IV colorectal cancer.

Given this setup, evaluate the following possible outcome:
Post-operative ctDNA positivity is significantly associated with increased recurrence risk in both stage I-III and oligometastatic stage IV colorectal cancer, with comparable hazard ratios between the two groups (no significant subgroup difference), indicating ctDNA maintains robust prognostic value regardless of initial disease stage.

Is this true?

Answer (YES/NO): NO